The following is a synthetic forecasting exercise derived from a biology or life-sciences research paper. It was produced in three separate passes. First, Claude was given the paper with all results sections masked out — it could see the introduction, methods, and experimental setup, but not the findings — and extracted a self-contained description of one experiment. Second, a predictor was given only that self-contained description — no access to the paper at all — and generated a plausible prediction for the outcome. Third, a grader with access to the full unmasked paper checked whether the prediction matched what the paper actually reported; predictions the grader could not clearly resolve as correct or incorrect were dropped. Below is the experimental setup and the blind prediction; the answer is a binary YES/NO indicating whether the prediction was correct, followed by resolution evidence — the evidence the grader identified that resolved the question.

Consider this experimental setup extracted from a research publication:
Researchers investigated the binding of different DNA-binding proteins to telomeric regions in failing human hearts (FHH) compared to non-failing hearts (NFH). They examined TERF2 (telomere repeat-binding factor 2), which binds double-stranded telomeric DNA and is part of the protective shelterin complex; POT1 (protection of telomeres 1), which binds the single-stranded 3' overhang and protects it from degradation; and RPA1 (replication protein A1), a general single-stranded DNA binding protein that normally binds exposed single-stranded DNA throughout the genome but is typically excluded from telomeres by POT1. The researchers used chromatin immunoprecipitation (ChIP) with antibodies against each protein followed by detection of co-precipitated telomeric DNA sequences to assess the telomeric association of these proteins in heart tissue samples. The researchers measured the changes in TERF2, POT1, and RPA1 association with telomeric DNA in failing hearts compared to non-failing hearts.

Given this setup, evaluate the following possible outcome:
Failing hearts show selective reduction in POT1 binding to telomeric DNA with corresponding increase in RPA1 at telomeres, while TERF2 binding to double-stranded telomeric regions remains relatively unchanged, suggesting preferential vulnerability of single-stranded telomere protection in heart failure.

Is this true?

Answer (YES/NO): NO